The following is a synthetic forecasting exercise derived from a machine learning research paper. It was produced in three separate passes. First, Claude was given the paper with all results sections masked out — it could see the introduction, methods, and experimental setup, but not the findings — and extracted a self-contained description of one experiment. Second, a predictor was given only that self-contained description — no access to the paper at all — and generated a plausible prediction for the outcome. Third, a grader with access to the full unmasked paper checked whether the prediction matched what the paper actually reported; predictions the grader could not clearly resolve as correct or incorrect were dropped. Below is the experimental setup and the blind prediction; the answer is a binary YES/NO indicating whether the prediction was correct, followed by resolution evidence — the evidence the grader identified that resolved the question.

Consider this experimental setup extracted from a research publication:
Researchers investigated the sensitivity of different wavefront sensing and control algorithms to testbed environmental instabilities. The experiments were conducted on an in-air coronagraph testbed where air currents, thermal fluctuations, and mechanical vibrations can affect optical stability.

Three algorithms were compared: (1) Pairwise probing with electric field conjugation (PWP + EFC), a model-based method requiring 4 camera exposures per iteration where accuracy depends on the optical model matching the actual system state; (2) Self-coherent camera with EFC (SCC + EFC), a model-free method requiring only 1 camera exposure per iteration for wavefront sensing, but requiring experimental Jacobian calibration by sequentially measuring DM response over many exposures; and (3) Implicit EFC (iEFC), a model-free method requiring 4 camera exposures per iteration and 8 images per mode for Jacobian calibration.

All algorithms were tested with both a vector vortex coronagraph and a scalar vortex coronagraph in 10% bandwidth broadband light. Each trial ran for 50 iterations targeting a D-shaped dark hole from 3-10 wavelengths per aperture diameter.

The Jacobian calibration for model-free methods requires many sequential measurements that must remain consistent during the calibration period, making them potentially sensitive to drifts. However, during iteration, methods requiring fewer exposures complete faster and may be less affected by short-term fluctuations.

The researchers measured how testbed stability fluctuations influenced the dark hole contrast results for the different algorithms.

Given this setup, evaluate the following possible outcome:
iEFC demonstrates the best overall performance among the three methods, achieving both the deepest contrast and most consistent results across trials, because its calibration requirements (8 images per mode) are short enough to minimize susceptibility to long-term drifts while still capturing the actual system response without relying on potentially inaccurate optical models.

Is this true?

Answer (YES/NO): NO